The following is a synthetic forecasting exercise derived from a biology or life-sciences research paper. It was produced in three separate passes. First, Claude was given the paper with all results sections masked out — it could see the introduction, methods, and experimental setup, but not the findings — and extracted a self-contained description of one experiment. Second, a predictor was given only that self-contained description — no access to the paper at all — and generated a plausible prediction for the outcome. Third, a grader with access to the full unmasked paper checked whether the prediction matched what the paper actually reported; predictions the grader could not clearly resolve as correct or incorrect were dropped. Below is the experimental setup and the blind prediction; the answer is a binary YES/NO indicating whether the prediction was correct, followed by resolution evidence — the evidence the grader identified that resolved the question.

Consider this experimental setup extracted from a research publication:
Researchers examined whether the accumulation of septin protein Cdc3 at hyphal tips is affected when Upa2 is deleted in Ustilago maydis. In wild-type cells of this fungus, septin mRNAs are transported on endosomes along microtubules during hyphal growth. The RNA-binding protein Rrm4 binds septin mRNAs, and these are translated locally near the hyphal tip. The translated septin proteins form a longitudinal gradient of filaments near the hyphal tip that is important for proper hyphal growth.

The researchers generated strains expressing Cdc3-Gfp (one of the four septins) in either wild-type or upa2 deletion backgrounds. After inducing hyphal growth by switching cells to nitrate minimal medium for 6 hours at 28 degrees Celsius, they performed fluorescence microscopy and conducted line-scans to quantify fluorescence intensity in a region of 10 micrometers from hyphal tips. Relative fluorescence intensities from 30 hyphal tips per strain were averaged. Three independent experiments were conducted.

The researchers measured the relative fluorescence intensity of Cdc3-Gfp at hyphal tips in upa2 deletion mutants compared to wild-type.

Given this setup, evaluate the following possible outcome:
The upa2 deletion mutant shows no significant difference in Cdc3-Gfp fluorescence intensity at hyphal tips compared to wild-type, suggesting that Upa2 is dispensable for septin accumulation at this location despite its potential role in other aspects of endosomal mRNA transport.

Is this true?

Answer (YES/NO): NO